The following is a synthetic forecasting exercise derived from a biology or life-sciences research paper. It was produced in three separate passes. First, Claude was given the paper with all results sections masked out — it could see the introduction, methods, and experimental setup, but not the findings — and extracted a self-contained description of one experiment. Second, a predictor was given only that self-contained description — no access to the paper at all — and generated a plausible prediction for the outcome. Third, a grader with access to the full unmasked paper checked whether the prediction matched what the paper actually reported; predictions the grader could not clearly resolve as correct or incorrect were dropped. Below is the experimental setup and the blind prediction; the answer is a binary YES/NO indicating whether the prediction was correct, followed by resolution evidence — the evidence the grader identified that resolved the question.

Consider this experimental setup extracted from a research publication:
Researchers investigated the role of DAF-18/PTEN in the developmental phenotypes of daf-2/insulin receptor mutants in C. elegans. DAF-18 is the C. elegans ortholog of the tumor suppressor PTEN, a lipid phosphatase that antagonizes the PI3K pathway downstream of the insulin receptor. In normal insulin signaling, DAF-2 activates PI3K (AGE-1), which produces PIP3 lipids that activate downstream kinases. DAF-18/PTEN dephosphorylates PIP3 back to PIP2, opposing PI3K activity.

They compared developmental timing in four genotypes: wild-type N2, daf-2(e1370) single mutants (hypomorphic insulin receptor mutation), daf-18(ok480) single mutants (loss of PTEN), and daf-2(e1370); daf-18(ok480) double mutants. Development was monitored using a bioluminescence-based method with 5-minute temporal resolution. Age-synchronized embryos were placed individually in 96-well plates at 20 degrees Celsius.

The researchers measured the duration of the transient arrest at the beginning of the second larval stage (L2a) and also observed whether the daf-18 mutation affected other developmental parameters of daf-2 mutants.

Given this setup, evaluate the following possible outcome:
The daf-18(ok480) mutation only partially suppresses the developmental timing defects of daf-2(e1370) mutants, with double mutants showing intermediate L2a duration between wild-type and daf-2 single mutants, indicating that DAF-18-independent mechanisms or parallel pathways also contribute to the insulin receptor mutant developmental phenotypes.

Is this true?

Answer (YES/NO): NO